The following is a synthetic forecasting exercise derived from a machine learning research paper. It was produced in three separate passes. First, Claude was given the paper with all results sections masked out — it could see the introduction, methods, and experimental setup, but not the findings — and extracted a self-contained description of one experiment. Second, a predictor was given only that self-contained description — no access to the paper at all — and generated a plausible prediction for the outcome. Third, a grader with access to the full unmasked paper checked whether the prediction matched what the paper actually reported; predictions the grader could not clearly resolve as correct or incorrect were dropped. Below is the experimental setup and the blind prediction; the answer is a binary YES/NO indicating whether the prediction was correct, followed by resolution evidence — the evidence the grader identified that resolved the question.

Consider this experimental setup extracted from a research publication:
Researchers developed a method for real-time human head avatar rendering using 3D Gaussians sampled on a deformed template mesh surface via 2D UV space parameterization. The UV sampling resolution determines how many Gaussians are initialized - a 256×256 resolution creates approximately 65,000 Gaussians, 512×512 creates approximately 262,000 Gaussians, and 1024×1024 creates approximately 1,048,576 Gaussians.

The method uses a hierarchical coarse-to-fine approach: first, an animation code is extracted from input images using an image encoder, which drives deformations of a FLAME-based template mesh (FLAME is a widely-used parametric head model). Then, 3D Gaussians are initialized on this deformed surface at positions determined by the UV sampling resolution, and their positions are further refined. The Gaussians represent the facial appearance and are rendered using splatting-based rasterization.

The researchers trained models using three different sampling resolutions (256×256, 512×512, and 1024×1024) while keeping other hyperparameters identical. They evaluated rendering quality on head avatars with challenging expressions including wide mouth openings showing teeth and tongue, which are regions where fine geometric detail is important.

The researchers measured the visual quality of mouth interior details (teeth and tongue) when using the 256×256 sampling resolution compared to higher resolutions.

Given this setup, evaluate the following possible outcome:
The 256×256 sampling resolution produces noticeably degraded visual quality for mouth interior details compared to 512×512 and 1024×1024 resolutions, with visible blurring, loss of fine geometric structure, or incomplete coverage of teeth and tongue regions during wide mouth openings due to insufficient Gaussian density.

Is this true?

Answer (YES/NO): YES